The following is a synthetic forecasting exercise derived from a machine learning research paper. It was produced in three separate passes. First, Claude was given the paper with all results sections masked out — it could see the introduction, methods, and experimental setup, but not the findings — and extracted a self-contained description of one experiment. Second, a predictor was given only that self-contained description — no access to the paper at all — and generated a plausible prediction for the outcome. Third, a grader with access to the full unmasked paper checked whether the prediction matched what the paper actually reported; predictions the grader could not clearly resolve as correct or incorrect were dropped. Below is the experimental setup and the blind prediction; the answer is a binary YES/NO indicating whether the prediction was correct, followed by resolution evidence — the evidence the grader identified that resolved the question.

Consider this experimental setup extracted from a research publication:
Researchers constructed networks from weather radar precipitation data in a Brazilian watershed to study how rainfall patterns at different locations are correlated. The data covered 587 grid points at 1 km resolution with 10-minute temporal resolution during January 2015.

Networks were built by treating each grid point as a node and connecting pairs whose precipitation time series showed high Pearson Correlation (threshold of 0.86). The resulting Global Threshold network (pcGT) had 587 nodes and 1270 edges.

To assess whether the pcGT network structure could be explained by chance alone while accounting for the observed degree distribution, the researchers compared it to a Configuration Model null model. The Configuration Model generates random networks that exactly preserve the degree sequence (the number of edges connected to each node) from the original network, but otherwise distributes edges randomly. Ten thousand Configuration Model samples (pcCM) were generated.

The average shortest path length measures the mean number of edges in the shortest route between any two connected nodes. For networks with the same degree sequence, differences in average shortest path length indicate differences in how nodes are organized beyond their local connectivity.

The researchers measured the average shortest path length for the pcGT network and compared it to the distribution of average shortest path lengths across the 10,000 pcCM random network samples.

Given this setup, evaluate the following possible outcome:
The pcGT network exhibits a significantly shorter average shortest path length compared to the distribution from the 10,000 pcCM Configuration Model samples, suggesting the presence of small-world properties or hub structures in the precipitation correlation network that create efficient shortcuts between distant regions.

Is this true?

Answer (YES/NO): NO